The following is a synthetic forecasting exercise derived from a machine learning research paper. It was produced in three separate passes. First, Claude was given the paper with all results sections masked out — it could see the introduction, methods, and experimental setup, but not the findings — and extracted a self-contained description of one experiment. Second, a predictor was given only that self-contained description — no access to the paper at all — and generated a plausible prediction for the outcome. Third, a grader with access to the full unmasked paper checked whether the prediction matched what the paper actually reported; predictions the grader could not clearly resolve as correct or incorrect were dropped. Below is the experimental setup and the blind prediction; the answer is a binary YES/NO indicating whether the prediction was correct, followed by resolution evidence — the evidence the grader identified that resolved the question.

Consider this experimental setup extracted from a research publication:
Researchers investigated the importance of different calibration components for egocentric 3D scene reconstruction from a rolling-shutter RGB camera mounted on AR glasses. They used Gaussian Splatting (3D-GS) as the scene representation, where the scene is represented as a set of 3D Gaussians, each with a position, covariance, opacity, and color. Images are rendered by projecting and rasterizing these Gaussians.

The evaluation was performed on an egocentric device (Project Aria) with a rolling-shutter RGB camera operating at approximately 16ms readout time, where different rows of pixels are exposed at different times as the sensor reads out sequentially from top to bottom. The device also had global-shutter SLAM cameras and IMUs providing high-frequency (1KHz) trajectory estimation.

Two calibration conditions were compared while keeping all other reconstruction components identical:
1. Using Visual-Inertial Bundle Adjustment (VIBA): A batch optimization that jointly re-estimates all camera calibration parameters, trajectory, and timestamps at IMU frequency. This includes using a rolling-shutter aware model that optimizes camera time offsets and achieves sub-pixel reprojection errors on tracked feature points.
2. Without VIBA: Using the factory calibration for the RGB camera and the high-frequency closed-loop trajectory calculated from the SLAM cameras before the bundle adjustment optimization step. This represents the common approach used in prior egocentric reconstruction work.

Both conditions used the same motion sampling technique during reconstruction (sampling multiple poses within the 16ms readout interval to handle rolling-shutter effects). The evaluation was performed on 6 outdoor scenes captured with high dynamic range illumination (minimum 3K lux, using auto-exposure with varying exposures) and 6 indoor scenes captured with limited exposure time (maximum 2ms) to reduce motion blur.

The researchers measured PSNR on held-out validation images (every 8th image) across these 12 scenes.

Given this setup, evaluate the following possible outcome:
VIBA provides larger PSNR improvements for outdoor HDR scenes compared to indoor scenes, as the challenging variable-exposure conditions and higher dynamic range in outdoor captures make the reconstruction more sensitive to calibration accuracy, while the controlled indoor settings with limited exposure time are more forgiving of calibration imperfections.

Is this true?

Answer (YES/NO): YES